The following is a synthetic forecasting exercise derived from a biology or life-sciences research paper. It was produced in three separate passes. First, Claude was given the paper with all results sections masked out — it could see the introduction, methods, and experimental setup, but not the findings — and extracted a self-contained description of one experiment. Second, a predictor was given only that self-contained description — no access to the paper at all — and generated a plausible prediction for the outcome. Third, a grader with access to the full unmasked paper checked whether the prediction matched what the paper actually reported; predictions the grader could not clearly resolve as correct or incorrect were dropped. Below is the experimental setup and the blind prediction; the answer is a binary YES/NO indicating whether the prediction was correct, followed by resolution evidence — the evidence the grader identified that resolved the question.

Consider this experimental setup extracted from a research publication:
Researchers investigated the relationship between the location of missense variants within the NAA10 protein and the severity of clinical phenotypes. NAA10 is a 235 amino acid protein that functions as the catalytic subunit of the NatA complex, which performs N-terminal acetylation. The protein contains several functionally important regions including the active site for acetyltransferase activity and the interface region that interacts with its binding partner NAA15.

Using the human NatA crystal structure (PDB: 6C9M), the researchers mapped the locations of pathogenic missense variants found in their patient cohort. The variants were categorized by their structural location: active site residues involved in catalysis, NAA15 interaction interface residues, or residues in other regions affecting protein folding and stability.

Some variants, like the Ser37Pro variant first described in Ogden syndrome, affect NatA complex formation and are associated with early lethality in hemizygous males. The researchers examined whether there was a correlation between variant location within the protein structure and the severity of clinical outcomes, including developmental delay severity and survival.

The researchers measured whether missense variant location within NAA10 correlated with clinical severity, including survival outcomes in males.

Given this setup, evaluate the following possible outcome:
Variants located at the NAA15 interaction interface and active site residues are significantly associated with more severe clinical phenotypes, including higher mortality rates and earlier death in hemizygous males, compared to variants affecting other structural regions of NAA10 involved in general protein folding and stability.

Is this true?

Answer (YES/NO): NO